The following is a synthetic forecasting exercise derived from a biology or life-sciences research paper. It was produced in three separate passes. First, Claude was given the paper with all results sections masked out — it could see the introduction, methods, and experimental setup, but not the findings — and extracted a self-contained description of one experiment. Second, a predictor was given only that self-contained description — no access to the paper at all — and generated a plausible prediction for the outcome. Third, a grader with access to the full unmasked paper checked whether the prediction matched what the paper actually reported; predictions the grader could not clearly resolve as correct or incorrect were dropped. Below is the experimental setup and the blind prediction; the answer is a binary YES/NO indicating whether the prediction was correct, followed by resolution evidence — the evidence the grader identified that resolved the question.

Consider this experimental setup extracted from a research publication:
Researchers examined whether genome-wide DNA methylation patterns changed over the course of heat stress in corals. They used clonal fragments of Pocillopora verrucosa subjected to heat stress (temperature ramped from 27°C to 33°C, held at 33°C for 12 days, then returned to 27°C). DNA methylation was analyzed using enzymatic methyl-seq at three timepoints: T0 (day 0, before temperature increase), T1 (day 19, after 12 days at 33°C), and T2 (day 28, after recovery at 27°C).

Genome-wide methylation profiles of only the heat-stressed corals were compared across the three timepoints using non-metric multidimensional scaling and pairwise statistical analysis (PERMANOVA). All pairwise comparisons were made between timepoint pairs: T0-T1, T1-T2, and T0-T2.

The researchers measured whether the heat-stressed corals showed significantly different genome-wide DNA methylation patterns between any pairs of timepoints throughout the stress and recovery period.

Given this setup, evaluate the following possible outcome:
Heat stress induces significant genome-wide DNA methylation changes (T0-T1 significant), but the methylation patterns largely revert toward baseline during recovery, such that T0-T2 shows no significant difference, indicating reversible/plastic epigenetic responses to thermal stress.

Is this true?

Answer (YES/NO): NO